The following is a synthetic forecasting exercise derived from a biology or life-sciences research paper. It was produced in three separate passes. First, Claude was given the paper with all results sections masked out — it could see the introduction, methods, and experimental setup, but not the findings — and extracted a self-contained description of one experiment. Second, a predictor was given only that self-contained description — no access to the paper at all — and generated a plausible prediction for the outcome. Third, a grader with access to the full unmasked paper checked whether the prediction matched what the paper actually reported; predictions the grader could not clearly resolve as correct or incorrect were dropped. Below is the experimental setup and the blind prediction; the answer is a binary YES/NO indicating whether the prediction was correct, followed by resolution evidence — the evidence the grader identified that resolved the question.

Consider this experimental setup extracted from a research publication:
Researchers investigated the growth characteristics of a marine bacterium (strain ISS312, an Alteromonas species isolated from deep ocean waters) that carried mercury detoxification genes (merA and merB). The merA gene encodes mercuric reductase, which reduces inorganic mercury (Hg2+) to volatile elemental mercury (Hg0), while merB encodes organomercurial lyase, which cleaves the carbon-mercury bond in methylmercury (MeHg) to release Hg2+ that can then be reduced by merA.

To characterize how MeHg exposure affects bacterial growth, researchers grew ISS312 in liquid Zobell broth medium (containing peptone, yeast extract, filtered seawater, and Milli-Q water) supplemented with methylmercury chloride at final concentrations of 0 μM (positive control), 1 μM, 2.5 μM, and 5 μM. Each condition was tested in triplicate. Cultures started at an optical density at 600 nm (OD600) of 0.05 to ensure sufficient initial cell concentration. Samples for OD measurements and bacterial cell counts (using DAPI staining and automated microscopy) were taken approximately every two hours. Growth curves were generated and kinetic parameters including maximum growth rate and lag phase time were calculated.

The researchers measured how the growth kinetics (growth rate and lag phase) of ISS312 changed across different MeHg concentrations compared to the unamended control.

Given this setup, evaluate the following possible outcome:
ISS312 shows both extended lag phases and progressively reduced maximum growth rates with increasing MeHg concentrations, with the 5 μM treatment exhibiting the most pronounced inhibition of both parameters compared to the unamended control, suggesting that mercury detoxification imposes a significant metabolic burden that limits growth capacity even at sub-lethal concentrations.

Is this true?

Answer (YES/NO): NO